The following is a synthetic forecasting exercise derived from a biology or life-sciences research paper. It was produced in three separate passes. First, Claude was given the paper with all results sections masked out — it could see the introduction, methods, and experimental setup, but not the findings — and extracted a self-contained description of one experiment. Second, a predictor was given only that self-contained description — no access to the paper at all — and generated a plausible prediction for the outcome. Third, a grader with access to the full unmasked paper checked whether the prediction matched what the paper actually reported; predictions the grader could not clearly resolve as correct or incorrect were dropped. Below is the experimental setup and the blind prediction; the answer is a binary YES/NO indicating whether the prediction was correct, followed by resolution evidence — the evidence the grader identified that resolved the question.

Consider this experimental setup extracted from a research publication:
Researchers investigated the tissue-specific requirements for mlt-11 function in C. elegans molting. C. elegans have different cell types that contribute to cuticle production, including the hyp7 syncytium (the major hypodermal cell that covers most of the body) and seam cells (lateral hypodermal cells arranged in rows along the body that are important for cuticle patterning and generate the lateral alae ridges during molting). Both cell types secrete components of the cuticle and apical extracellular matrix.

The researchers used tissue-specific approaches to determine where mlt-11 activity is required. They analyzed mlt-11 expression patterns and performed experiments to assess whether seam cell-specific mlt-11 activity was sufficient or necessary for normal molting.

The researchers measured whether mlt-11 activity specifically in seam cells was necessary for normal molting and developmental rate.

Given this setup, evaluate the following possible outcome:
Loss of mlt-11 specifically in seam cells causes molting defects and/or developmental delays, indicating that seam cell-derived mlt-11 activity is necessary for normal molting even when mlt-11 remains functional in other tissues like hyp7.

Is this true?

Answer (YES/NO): YES